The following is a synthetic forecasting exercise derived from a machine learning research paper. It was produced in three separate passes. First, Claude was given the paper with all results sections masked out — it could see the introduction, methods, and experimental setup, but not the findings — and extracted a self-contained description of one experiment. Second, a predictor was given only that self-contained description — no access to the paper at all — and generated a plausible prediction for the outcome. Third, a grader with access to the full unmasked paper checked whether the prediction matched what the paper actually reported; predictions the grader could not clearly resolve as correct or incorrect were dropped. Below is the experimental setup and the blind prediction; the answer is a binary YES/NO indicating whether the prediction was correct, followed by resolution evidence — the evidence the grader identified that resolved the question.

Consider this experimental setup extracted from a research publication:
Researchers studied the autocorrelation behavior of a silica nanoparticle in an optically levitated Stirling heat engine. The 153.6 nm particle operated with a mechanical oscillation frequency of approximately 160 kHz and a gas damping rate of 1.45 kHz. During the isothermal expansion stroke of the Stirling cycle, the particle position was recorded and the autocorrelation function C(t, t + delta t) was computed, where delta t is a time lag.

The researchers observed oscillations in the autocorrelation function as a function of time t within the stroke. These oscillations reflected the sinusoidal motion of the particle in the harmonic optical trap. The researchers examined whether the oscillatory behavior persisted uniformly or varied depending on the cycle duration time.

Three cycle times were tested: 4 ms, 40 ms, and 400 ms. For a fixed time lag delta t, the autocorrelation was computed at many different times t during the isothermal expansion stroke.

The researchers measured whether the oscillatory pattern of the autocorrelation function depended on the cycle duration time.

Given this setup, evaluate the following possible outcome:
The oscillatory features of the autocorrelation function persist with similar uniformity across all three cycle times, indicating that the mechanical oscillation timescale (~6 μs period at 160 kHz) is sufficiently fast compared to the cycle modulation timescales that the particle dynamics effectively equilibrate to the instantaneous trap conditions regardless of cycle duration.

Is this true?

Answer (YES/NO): NO